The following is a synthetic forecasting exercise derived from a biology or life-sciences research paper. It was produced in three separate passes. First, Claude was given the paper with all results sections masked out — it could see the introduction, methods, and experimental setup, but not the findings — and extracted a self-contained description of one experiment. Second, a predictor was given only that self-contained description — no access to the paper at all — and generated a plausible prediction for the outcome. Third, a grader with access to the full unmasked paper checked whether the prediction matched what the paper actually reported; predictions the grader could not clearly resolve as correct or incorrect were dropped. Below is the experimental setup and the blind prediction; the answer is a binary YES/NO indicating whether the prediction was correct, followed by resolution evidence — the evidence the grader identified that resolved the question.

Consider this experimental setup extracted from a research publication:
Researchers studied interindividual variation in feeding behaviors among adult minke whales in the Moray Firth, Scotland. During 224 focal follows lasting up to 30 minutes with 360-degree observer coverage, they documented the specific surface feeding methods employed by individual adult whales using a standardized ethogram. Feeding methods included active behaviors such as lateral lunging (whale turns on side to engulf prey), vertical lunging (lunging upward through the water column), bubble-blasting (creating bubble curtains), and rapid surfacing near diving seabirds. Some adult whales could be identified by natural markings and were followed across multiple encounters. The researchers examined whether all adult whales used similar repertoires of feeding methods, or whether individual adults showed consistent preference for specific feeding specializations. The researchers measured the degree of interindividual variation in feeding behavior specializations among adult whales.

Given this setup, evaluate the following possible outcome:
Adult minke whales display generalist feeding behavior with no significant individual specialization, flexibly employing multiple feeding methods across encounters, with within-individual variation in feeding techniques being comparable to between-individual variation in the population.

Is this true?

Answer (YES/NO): NO